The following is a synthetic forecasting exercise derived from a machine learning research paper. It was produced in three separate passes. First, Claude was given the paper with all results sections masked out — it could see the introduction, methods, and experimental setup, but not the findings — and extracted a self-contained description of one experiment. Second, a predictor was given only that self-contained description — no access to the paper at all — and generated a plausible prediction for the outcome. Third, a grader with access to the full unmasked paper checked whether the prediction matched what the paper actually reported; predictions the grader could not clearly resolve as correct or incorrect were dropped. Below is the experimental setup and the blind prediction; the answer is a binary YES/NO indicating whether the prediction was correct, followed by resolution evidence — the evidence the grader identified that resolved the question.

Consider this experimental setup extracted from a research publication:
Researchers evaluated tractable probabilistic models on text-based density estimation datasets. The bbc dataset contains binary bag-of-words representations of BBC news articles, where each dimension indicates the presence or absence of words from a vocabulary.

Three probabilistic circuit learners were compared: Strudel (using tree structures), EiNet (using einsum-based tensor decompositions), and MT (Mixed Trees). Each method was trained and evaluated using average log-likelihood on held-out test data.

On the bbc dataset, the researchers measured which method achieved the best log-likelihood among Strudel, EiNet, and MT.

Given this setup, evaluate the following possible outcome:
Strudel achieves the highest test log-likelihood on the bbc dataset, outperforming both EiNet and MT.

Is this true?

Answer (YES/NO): NO